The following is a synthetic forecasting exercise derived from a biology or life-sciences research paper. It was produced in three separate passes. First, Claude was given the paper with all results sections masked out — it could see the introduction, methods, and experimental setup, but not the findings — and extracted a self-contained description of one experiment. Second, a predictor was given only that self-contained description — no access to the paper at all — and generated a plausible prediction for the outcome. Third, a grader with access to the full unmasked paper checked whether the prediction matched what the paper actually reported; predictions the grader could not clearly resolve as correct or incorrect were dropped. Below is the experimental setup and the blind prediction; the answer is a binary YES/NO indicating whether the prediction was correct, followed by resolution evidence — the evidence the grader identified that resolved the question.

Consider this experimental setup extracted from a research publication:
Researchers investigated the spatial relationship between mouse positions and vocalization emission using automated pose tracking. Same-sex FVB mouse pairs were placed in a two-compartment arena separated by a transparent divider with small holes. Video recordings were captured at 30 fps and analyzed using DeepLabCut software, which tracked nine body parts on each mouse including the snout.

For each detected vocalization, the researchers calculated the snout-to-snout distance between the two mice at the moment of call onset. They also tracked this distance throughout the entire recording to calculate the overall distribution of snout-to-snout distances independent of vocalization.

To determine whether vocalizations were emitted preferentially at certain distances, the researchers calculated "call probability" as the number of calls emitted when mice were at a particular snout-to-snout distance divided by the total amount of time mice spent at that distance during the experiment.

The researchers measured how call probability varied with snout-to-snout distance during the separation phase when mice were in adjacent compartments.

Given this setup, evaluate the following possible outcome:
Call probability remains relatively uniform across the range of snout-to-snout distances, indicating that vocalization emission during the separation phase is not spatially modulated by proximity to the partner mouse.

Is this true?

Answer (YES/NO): NO